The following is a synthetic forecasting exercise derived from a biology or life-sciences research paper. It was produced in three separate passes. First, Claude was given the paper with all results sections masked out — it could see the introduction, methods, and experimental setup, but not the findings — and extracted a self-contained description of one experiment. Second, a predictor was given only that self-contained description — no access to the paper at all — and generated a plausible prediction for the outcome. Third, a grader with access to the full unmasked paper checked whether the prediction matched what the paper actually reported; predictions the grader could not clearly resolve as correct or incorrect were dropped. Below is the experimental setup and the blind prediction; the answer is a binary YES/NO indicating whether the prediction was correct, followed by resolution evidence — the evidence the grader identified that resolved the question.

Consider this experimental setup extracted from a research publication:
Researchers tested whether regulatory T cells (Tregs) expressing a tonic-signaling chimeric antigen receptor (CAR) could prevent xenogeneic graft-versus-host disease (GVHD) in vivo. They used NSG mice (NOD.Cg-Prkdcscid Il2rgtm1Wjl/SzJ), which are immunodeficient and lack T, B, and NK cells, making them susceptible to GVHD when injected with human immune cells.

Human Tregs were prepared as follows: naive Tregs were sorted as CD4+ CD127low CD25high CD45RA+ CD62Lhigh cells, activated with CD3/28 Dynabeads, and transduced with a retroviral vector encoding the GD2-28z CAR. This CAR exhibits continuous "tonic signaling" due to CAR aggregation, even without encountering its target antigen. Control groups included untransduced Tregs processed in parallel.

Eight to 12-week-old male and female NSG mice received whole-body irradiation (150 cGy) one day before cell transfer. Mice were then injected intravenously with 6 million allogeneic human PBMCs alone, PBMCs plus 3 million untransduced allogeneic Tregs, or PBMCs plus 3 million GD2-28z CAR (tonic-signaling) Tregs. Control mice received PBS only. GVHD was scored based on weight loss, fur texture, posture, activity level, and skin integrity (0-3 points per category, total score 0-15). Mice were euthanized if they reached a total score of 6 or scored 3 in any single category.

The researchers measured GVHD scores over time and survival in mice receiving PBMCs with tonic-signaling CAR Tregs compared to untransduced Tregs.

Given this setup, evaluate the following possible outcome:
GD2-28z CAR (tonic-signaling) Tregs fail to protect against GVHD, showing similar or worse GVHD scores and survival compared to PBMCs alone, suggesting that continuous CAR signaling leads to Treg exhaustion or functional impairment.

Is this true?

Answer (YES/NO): YES